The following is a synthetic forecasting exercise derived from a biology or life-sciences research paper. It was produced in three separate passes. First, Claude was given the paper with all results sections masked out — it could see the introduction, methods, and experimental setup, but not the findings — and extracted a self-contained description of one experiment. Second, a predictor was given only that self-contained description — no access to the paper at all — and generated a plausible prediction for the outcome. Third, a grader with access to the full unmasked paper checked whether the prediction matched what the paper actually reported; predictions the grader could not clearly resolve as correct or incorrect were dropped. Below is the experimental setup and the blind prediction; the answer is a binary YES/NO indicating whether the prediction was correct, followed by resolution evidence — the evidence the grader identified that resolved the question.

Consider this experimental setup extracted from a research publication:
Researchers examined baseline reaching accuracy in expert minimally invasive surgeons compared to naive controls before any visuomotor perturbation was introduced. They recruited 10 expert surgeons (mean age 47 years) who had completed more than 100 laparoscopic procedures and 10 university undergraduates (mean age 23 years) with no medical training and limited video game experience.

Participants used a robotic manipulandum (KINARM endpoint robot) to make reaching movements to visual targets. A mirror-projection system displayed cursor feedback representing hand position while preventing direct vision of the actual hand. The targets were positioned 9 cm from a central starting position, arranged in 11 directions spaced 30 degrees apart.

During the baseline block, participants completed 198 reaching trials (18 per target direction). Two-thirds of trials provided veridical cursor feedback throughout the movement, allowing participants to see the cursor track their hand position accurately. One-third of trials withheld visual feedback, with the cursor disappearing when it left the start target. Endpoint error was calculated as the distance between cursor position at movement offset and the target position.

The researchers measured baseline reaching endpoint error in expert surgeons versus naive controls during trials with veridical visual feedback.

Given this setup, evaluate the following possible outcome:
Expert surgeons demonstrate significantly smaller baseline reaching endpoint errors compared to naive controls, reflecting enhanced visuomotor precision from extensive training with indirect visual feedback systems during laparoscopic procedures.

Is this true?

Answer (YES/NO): YES